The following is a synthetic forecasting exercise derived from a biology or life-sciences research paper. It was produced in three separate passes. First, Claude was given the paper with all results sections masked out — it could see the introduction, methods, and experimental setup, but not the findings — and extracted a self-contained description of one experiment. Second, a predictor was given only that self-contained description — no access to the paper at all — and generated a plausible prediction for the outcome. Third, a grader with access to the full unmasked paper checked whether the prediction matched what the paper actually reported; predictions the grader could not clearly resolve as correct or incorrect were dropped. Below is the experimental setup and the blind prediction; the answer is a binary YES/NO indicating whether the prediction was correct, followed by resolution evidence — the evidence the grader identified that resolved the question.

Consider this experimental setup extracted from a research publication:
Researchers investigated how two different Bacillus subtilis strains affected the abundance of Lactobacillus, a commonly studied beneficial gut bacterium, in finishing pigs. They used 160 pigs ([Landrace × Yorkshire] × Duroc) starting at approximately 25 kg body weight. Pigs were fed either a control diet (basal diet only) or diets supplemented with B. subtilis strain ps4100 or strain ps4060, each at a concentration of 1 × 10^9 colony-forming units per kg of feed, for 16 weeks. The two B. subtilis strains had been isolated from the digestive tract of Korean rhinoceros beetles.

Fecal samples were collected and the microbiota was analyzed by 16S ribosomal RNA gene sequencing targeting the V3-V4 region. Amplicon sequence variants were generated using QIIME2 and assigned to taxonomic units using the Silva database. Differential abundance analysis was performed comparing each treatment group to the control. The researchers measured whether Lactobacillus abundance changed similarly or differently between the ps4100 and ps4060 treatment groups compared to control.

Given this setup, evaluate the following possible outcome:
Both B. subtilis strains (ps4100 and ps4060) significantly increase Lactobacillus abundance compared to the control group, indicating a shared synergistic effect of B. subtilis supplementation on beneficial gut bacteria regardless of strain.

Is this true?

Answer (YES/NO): NO